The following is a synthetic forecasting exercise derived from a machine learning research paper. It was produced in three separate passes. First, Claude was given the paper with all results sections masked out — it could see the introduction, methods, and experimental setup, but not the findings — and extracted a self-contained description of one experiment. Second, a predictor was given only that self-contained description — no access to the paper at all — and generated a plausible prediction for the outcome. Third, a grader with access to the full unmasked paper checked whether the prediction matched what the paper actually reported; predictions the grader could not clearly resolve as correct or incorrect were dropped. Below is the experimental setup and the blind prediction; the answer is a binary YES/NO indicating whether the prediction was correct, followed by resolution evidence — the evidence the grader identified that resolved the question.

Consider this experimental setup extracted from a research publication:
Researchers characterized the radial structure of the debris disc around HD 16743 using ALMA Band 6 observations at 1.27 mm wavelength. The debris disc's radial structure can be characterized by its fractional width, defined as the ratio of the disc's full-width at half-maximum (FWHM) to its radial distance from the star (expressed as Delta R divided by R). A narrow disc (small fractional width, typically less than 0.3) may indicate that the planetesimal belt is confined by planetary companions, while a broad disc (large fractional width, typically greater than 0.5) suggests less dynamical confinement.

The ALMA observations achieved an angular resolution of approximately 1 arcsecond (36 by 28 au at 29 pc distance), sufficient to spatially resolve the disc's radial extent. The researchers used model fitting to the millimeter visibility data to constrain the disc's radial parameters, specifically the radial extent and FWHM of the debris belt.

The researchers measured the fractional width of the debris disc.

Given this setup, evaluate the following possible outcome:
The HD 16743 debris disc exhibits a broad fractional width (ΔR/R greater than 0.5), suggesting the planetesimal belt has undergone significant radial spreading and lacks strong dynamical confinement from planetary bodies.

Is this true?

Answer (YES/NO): NO